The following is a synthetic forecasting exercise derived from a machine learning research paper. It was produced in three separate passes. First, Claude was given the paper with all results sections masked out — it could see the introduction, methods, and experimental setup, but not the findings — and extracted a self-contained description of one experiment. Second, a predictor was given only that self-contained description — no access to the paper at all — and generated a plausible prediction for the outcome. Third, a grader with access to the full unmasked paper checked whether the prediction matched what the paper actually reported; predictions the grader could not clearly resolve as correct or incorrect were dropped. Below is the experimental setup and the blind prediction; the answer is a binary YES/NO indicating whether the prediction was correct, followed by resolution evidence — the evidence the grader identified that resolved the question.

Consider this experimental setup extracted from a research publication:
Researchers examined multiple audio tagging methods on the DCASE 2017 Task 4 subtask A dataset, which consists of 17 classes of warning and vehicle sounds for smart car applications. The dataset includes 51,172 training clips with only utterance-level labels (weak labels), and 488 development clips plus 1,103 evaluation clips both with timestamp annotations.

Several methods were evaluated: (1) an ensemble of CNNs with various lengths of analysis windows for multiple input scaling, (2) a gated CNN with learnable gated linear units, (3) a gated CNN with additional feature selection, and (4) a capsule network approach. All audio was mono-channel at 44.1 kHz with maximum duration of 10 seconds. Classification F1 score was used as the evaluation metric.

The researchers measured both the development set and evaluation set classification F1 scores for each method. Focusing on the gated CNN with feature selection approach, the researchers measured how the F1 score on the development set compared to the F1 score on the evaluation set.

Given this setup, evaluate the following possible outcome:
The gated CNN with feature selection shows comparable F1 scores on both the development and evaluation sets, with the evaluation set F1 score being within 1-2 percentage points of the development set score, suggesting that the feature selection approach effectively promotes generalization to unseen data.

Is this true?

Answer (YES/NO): YES